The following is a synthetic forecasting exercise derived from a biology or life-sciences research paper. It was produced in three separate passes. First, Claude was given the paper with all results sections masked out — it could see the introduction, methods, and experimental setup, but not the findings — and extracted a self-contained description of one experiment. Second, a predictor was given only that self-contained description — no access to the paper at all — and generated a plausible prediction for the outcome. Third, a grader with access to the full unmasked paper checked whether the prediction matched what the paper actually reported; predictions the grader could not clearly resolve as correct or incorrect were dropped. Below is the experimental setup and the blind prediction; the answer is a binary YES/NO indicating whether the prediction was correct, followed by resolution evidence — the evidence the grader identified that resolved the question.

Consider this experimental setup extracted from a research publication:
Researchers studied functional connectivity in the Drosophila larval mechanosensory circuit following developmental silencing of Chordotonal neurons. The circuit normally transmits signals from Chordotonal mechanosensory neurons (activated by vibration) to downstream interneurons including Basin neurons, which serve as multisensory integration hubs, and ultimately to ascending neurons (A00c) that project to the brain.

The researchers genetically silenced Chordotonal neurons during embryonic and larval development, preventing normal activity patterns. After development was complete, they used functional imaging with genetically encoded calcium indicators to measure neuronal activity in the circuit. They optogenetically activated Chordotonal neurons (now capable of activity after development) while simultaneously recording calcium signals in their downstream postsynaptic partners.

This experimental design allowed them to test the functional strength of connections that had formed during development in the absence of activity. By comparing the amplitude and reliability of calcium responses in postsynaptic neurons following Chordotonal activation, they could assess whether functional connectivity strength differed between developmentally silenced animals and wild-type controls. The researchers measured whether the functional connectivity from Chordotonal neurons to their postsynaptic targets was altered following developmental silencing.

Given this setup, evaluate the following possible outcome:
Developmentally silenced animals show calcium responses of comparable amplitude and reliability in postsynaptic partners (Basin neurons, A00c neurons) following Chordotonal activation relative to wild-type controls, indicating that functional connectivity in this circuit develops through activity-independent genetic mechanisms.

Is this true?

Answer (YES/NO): NO